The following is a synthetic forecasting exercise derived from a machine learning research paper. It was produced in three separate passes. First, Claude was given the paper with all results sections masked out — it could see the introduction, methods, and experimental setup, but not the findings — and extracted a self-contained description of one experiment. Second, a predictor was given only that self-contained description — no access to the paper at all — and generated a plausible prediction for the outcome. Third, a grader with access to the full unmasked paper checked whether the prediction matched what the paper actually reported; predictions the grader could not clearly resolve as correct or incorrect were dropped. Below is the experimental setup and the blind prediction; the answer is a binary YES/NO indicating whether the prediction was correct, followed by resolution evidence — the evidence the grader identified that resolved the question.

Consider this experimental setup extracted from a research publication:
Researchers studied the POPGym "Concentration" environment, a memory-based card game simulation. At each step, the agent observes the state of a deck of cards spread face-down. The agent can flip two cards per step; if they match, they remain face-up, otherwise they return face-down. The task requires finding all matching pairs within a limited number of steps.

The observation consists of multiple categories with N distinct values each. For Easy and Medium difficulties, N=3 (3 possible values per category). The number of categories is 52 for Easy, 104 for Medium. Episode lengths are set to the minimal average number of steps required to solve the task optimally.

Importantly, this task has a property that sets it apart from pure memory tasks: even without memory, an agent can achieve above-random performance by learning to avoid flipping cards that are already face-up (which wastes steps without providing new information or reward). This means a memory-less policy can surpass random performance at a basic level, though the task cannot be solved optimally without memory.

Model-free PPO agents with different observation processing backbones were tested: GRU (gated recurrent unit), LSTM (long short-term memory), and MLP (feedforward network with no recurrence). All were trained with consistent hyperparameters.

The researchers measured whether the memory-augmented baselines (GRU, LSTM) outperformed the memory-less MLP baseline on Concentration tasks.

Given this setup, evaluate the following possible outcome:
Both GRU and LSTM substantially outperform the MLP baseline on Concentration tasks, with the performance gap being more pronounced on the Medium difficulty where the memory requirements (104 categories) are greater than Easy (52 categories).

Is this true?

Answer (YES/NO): NO